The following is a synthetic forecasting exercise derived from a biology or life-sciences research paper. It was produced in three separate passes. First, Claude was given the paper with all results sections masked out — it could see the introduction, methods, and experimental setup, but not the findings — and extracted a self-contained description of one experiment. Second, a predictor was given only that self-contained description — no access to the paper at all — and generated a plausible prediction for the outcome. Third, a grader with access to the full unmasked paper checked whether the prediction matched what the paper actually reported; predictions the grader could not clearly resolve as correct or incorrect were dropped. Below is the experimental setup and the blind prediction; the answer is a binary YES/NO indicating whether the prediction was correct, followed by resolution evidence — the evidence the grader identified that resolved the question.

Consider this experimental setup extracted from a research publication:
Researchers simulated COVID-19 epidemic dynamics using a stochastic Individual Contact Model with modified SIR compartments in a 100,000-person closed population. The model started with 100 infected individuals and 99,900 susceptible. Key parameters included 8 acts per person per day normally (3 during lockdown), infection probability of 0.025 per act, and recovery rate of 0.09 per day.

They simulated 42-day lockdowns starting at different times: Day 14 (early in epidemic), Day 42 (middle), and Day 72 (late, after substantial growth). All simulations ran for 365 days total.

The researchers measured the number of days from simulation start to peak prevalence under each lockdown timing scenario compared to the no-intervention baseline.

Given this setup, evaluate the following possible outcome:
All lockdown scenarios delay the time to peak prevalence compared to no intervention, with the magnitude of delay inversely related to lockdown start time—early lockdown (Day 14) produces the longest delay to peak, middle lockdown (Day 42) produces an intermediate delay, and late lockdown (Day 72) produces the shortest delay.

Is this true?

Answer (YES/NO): NO